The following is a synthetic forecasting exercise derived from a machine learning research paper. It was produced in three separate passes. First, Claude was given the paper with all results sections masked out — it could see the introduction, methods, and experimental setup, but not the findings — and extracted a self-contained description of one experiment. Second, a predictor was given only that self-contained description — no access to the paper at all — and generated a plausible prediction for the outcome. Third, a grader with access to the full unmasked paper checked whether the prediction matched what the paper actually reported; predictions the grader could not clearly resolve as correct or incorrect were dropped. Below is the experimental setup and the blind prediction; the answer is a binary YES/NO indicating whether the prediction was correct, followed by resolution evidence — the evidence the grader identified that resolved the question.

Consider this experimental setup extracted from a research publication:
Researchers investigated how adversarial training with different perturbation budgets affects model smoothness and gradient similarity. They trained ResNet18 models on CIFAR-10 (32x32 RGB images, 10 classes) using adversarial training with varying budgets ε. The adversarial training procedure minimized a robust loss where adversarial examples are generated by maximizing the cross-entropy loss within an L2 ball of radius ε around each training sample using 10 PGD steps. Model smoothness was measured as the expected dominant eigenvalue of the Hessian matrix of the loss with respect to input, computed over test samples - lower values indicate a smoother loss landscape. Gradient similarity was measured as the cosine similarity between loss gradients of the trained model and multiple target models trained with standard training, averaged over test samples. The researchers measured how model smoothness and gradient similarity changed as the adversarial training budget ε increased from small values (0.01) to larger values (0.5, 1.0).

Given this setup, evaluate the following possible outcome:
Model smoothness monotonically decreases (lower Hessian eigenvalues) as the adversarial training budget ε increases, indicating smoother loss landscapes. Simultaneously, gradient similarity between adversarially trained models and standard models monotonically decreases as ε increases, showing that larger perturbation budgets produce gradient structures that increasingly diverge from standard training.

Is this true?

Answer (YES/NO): YES